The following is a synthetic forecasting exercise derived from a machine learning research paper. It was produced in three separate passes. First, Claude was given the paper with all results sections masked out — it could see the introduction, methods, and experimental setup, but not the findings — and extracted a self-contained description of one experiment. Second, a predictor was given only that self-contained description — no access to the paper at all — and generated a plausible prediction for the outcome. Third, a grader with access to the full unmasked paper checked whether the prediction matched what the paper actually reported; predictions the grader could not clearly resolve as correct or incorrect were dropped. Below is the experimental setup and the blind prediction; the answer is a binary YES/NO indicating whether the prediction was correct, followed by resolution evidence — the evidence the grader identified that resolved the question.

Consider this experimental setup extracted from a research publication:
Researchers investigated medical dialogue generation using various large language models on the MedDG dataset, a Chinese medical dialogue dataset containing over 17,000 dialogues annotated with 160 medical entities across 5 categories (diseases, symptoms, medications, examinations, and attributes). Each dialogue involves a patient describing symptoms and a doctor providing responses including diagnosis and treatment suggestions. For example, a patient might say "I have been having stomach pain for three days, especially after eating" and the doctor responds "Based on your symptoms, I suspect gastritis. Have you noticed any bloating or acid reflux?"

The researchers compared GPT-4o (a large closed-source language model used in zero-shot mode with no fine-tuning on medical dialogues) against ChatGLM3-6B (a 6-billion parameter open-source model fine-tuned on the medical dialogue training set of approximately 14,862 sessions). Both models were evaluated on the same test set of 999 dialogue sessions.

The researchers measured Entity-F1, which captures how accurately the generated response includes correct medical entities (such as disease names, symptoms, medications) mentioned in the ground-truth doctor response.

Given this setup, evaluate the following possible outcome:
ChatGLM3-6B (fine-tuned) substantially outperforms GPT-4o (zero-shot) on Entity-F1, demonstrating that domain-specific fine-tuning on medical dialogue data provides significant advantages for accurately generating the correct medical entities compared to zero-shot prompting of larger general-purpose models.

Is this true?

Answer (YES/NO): YES